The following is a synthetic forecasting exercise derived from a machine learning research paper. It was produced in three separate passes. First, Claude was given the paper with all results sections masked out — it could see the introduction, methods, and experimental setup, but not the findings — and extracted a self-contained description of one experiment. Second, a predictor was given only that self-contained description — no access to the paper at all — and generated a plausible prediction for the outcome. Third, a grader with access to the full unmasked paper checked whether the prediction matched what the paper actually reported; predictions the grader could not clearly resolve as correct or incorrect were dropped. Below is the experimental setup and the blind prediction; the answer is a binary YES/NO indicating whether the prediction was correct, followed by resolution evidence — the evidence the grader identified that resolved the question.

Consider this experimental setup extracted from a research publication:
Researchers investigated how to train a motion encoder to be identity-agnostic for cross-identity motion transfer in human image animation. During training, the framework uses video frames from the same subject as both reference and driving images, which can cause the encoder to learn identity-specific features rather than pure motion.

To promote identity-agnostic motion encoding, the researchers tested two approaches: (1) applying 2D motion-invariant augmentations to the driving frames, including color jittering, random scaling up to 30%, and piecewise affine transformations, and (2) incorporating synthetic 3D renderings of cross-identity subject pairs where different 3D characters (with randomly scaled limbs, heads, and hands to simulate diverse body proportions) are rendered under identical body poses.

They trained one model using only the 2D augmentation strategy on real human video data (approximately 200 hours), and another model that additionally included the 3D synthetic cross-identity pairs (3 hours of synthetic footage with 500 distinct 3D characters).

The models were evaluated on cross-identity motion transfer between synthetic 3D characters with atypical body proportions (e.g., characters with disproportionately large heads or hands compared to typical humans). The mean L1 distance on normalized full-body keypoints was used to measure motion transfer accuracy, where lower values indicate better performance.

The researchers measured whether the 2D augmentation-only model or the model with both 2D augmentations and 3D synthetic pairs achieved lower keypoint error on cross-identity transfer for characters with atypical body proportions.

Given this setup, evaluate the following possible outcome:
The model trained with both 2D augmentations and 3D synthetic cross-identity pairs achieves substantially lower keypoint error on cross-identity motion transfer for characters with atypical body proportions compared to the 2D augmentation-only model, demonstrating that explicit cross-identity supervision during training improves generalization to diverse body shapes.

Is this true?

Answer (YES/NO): NO